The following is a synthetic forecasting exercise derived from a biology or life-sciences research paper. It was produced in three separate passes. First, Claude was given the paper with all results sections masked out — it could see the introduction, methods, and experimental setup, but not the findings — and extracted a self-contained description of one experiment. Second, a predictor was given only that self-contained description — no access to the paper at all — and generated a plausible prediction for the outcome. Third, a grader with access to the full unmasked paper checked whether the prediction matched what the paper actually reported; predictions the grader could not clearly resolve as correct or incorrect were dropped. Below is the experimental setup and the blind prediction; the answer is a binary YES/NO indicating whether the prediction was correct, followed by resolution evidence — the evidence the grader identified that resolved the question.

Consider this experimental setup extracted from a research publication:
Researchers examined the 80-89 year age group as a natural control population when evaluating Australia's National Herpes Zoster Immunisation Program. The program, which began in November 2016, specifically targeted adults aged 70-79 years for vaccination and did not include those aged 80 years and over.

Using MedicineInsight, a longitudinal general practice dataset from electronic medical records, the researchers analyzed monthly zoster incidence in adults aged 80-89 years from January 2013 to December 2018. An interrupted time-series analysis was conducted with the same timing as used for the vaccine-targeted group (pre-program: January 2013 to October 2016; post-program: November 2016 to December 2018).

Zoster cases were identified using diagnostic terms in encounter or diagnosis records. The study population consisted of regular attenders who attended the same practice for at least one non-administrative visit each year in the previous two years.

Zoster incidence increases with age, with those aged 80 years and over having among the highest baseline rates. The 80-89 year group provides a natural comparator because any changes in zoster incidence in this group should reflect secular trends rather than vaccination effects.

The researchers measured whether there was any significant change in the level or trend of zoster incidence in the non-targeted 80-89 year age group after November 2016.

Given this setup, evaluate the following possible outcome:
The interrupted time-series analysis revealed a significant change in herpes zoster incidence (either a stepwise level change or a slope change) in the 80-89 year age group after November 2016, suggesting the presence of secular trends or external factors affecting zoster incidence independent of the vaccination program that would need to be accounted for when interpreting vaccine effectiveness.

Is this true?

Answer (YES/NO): NO